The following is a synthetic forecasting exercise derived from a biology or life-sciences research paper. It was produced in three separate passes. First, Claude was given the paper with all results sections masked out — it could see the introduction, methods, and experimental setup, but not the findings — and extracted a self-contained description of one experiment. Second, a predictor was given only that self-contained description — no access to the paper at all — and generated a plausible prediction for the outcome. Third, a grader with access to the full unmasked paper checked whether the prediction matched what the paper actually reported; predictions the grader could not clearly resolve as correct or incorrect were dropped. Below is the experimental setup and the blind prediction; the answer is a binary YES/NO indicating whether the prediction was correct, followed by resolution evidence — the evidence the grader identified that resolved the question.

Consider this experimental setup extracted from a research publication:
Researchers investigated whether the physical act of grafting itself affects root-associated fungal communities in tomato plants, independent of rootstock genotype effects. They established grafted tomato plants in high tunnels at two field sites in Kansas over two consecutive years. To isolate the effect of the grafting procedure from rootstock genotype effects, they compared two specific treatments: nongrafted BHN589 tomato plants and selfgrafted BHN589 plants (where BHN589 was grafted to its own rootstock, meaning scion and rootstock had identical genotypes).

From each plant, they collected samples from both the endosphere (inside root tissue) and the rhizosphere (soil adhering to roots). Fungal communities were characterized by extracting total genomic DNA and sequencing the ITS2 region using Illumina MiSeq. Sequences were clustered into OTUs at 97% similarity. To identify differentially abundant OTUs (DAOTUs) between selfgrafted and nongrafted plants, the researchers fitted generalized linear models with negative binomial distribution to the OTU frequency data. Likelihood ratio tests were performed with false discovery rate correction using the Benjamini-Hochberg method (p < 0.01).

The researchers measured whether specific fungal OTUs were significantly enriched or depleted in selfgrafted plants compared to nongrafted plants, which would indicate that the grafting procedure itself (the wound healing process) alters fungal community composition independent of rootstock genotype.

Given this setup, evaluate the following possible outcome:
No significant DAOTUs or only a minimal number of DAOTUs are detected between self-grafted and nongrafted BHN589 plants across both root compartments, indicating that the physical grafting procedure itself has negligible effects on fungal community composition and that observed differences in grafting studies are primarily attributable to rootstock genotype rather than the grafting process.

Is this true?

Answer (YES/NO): NO